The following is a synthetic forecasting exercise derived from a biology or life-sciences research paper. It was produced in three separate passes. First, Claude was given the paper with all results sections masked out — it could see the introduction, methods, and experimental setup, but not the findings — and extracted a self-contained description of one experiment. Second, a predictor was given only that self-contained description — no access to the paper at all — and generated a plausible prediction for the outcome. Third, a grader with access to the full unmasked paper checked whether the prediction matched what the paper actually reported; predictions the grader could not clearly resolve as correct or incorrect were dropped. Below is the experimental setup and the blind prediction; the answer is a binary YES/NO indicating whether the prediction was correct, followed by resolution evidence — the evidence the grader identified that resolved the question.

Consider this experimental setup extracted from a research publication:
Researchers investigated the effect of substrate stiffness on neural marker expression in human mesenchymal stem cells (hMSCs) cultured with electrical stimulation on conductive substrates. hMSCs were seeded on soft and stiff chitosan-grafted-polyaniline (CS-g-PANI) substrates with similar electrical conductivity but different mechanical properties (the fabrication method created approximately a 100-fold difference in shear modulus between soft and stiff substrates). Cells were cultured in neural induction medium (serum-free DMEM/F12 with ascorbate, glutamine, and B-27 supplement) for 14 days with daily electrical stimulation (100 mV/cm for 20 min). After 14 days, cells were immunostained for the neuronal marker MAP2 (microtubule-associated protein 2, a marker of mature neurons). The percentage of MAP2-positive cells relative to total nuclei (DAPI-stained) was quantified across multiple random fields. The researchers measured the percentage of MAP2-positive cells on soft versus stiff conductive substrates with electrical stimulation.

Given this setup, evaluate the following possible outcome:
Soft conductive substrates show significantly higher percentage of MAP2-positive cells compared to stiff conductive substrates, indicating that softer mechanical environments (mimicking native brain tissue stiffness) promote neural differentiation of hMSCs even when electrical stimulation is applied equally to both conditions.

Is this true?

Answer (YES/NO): YES